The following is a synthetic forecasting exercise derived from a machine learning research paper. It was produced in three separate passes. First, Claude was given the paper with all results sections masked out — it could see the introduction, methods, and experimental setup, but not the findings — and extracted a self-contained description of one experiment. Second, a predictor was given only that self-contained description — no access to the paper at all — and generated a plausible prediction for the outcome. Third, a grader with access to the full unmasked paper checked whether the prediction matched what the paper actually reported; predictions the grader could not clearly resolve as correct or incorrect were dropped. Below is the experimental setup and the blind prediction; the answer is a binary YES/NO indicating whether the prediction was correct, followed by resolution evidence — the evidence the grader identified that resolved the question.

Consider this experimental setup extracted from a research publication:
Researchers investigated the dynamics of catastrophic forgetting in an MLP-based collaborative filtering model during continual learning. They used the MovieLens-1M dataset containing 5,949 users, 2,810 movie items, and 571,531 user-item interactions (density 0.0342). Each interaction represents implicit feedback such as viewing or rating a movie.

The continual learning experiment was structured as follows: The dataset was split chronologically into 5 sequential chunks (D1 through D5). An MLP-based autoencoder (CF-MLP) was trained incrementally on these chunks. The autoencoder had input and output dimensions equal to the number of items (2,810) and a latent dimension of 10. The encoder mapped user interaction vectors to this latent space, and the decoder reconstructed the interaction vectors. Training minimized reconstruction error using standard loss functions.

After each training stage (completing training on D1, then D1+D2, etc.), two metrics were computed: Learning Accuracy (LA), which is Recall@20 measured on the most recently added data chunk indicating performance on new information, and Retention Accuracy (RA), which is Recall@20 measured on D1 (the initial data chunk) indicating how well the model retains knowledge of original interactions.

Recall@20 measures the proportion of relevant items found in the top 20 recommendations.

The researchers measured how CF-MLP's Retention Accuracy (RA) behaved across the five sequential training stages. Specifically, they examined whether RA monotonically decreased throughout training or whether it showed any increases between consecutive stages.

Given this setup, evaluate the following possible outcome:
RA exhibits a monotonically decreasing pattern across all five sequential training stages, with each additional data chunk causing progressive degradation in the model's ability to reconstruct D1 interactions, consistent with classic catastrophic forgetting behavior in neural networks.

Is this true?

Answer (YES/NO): NO